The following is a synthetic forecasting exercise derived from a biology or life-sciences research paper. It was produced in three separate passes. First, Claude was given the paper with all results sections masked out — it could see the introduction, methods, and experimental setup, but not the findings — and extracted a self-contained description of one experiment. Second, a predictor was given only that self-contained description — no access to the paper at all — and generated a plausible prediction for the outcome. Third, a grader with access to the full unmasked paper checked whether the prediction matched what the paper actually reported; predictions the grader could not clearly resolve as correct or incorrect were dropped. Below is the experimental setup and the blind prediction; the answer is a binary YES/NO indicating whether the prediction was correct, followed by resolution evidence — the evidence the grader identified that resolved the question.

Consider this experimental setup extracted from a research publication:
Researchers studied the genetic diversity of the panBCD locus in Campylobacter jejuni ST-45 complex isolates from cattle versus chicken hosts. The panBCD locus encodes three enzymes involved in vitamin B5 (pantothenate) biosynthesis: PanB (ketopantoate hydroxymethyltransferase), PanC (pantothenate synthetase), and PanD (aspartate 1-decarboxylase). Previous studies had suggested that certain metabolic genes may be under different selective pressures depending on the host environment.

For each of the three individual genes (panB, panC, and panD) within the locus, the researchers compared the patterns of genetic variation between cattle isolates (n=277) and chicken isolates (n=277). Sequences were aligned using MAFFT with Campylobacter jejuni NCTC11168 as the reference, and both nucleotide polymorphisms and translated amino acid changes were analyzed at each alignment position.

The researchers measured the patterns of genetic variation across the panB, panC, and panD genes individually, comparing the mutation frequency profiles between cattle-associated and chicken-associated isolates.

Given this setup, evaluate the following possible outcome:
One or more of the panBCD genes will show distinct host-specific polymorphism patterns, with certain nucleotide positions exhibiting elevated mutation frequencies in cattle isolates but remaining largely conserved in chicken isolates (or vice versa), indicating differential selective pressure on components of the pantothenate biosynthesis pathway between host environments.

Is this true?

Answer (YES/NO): YES